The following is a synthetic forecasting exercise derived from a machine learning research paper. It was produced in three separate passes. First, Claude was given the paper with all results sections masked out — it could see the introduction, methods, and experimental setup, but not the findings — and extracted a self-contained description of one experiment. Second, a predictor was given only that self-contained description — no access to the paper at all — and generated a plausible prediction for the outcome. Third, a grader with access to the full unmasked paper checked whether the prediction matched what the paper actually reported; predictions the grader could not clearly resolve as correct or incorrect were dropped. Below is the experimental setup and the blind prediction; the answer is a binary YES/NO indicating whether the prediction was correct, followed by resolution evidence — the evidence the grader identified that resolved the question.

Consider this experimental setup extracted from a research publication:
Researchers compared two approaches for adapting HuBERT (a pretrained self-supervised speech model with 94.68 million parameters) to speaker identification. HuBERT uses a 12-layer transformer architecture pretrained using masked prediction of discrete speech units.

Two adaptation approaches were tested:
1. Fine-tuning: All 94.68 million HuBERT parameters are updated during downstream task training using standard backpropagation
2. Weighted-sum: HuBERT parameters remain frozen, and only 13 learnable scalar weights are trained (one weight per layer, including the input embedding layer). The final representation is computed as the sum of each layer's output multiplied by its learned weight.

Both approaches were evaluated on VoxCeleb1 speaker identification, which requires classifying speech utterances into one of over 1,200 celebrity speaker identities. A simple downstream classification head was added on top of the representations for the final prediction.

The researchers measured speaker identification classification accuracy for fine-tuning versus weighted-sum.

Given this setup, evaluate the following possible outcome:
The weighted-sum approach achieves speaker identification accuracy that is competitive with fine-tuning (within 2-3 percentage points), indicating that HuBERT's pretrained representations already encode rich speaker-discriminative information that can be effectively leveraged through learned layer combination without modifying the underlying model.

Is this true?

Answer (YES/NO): NO